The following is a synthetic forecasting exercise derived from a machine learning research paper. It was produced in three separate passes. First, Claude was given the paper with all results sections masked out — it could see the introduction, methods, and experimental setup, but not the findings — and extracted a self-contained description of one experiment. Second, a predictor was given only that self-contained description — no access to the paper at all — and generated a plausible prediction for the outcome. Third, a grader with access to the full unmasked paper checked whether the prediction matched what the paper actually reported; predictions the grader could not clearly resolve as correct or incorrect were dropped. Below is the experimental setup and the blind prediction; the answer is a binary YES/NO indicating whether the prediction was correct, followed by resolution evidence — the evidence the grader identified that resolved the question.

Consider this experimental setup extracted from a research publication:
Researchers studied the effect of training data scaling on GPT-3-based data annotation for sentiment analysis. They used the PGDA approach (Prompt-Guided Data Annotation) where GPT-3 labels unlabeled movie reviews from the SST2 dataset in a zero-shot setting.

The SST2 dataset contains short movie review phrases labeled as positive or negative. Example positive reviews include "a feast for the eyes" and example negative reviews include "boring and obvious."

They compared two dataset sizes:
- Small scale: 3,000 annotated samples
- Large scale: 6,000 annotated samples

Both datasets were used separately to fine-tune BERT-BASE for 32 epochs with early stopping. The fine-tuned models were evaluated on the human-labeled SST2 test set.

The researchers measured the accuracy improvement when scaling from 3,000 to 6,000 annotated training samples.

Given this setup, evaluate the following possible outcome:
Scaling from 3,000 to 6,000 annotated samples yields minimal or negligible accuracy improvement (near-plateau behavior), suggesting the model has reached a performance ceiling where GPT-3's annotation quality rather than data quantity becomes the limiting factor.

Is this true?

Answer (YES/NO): NO